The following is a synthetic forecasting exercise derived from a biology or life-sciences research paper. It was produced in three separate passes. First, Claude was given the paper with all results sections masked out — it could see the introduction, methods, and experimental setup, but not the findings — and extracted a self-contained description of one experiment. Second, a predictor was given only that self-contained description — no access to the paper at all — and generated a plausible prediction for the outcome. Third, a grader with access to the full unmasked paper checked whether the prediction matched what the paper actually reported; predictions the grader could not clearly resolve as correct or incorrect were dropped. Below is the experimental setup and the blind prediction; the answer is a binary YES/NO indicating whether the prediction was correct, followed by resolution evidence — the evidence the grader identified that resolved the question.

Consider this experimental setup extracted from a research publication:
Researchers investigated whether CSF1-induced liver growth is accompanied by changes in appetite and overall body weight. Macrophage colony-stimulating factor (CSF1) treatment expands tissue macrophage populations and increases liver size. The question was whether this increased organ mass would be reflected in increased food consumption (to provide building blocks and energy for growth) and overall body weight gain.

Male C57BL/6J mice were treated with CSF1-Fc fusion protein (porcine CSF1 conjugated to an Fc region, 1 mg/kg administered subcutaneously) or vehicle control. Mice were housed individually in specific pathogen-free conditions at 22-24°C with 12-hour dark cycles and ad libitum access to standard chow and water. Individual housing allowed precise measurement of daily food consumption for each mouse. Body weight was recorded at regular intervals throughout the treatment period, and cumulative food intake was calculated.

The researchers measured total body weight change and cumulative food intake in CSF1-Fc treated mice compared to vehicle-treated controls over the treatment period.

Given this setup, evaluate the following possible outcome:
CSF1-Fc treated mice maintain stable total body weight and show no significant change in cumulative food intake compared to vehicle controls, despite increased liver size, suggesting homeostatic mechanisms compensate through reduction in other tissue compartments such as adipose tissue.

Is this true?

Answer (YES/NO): NO